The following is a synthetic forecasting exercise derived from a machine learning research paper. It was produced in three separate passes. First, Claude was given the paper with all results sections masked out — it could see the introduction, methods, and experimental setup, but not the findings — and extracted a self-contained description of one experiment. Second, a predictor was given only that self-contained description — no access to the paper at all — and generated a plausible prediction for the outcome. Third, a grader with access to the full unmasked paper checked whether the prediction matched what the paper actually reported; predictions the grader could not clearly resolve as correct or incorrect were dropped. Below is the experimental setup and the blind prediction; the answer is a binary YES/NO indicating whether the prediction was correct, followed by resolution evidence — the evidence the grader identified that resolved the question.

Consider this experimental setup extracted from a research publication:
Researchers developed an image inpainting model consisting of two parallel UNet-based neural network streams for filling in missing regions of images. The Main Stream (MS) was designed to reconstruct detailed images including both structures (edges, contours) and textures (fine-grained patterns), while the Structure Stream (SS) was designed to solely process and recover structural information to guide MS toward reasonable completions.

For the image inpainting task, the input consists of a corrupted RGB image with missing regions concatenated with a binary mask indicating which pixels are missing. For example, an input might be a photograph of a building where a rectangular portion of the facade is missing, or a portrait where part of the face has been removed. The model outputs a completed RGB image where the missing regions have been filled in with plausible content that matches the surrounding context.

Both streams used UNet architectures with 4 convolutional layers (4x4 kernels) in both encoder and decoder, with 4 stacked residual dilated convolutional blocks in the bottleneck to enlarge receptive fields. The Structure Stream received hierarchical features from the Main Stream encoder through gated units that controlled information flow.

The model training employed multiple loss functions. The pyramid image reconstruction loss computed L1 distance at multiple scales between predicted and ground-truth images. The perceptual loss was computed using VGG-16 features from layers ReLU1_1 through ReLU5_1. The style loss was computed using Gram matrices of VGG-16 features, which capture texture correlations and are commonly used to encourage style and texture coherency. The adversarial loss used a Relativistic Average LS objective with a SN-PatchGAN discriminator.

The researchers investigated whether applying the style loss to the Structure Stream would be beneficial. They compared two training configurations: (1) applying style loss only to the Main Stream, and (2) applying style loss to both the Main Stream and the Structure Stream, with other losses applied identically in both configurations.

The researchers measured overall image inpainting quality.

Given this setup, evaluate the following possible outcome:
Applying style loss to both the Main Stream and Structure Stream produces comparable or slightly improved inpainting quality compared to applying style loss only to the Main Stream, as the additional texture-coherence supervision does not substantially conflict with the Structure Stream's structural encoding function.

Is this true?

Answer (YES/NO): NO